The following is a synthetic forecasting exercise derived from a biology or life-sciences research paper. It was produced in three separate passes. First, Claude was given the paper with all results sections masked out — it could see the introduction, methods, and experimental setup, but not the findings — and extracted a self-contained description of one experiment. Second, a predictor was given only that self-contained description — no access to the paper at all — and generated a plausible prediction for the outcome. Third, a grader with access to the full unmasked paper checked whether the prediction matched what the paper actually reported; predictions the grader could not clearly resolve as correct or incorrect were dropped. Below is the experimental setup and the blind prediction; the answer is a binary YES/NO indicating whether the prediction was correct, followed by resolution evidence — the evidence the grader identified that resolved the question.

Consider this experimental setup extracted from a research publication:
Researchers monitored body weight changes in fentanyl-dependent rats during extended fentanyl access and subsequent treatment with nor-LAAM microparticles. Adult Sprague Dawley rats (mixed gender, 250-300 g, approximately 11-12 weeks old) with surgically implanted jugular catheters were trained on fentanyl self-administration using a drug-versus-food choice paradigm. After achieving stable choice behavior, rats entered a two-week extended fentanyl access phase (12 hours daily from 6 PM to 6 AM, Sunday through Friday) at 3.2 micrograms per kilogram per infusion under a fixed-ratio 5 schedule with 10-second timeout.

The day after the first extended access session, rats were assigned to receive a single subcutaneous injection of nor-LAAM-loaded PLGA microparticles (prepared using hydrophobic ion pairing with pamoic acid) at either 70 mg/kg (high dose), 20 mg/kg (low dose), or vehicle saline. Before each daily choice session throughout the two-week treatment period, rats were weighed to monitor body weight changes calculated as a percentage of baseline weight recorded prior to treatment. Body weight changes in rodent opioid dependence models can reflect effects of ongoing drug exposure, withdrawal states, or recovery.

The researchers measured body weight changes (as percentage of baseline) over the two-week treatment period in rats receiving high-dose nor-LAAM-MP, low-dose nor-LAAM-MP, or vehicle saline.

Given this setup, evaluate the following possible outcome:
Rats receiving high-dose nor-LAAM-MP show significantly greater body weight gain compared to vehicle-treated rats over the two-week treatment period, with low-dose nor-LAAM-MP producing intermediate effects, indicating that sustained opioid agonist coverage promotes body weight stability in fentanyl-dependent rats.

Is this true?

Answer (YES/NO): NO